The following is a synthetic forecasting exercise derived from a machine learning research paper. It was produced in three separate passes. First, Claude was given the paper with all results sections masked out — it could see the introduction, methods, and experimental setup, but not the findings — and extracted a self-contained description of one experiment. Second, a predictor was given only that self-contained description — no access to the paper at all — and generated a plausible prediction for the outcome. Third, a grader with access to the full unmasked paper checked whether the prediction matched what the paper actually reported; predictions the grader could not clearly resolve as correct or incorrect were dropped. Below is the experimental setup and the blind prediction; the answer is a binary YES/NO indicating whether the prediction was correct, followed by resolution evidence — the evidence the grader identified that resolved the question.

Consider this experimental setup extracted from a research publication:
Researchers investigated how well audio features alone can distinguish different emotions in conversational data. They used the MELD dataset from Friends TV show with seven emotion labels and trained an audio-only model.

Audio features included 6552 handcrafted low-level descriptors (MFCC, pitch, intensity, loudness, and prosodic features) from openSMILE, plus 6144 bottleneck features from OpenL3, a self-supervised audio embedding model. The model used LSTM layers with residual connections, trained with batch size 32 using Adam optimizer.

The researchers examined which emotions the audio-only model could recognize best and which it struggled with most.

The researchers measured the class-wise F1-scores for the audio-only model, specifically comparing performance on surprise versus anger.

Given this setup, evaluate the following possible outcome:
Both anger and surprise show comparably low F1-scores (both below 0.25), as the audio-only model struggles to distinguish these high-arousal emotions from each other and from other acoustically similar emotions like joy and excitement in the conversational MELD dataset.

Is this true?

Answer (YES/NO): NO